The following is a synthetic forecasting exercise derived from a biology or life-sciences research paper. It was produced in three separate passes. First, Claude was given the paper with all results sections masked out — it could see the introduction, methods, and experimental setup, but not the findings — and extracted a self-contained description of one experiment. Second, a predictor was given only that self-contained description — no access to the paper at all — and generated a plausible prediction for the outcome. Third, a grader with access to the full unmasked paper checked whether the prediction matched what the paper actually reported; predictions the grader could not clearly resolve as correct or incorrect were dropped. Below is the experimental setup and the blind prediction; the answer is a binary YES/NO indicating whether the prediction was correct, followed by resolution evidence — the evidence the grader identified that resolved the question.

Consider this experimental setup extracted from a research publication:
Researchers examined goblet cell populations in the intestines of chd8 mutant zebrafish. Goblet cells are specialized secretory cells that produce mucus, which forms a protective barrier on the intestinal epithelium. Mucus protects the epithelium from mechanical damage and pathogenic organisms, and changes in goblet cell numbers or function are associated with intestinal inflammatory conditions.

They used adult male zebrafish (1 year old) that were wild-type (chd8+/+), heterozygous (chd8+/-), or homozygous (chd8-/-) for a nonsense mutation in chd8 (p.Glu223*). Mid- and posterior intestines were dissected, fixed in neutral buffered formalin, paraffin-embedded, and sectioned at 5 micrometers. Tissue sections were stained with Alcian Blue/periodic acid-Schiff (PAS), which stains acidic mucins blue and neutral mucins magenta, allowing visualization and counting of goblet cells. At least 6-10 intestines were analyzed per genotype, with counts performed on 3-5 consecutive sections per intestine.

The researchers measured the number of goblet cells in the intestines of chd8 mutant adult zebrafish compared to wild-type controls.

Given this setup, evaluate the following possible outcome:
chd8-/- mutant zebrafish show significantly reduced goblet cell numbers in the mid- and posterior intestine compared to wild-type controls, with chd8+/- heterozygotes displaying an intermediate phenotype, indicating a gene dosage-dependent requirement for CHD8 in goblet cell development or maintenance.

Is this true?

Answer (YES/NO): NO